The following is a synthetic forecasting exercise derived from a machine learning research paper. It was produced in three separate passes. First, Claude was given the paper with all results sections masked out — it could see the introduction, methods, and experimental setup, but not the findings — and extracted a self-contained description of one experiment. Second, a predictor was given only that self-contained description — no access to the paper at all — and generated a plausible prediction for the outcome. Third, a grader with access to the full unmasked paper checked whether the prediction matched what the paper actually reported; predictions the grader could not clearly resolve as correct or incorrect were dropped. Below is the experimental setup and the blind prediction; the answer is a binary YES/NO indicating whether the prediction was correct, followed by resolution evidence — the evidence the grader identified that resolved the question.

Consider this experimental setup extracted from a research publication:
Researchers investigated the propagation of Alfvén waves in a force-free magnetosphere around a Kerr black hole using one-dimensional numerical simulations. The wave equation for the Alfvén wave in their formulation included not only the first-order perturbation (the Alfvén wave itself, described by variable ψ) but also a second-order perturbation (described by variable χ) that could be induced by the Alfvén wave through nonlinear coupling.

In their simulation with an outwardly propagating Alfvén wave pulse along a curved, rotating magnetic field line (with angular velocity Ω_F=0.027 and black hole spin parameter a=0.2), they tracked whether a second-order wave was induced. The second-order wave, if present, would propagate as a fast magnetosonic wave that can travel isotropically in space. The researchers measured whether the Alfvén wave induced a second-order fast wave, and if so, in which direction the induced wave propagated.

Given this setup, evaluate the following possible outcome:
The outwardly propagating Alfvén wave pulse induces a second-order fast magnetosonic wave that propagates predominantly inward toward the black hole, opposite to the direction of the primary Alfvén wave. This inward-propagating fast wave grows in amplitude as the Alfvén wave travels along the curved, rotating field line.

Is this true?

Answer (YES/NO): NO